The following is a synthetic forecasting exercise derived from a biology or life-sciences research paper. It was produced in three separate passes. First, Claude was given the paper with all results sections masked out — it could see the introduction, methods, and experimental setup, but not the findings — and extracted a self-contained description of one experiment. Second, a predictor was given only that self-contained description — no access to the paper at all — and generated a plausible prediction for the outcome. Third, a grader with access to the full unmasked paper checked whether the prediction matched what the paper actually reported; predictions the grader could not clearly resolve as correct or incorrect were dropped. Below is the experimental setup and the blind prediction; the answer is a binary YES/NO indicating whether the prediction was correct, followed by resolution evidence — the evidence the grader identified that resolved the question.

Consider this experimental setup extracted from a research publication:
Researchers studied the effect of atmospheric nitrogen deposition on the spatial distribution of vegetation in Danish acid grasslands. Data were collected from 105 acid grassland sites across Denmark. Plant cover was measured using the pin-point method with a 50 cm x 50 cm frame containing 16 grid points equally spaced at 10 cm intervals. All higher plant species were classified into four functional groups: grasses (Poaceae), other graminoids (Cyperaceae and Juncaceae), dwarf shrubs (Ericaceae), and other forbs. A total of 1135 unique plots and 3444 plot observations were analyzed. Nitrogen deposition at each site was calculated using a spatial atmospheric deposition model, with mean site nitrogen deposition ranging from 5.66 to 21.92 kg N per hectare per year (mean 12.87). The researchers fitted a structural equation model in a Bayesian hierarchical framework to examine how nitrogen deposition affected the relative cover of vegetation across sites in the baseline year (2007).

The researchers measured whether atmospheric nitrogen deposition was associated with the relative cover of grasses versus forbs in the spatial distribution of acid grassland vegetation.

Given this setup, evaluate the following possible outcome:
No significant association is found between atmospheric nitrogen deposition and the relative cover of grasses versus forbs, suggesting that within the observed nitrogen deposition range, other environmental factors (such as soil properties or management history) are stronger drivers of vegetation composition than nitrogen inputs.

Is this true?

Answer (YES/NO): NO